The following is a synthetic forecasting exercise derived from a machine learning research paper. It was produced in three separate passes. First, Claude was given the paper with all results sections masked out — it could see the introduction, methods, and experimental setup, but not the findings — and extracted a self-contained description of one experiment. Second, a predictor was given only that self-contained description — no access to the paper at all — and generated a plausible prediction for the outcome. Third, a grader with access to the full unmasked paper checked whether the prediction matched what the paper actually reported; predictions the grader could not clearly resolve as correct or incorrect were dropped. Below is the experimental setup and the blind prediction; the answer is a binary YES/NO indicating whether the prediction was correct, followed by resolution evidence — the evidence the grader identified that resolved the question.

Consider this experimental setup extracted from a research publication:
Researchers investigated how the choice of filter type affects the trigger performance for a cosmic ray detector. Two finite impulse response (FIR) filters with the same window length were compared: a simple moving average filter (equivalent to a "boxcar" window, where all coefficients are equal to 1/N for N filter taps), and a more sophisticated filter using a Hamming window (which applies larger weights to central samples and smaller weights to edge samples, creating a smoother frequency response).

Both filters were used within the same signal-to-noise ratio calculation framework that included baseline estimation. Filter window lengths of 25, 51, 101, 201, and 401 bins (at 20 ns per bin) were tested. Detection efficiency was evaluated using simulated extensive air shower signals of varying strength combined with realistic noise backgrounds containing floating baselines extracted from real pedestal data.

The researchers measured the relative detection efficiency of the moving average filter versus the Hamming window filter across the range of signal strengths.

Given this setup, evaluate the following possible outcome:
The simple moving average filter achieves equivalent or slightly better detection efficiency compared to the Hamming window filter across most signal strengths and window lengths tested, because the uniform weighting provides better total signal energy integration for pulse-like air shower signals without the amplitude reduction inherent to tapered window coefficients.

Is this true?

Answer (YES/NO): YES